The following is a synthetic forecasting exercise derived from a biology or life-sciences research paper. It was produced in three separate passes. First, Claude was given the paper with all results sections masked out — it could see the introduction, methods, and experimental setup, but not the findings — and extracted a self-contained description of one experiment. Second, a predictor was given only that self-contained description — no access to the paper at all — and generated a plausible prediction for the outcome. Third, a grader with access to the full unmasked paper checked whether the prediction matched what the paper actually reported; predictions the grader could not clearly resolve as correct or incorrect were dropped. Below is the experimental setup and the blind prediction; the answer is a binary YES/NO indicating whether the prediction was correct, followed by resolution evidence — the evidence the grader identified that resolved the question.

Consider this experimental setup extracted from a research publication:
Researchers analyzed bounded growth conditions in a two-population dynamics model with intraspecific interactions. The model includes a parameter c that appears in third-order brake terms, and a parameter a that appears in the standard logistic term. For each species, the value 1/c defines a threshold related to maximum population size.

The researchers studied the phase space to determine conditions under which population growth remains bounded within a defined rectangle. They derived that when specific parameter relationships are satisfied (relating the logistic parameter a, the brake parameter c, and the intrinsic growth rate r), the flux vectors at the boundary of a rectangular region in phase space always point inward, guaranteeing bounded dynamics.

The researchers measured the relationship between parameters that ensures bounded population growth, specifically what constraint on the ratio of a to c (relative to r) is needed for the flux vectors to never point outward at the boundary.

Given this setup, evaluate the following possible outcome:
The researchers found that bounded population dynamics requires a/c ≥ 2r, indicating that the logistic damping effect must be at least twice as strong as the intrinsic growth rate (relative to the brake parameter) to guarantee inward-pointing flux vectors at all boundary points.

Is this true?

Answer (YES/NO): NO